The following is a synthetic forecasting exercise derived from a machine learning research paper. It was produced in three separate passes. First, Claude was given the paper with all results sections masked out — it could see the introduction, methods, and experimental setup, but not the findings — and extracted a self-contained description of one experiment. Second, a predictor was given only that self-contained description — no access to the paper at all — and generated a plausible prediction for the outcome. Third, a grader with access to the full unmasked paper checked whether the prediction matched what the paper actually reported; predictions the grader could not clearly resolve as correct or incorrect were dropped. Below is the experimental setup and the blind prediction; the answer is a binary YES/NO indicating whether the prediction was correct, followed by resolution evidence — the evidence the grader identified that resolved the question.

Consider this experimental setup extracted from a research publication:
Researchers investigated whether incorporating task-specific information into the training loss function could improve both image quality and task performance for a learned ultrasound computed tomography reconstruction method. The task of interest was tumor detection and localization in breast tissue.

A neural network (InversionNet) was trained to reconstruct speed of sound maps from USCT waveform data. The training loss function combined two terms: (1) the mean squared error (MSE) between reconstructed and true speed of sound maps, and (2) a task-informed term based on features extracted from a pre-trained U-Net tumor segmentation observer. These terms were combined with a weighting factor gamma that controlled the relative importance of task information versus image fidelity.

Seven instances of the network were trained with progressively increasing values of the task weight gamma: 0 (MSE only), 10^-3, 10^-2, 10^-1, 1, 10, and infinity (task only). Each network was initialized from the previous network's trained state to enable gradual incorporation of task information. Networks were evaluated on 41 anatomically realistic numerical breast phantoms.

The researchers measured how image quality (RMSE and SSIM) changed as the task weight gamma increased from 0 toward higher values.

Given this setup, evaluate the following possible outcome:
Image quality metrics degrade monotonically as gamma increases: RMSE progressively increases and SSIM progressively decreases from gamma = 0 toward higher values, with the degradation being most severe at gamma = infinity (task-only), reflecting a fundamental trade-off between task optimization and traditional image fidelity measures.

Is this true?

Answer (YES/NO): NO